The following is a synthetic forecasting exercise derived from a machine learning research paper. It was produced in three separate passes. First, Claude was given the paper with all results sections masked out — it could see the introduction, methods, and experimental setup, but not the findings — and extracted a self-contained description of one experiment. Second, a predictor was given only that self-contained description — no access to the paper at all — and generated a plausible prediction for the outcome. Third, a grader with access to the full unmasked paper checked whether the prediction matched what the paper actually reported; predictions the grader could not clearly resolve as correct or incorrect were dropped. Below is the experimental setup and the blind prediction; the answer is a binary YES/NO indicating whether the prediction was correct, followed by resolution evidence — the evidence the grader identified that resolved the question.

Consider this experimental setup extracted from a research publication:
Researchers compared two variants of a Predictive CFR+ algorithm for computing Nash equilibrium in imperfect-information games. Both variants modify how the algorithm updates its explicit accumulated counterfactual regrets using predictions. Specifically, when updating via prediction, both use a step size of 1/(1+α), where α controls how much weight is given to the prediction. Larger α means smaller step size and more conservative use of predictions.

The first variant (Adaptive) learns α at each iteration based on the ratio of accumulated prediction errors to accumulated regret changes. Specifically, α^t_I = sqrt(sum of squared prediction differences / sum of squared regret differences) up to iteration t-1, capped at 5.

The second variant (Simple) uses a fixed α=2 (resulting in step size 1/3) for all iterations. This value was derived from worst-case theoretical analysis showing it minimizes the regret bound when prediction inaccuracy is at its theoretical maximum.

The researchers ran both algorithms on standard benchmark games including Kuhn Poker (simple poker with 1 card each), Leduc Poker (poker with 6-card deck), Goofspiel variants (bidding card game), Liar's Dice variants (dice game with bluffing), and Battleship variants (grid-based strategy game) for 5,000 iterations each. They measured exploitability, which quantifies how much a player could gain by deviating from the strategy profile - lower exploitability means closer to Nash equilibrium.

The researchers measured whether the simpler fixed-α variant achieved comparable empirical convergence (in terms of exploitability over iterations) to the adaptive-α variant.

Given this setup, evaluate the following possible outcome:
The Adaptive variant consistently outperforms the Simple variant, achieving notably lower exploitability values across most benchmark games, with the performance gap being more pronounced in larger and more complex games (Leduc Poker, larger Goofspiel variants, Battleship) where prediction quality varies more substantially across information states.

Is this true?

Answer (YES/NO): NO